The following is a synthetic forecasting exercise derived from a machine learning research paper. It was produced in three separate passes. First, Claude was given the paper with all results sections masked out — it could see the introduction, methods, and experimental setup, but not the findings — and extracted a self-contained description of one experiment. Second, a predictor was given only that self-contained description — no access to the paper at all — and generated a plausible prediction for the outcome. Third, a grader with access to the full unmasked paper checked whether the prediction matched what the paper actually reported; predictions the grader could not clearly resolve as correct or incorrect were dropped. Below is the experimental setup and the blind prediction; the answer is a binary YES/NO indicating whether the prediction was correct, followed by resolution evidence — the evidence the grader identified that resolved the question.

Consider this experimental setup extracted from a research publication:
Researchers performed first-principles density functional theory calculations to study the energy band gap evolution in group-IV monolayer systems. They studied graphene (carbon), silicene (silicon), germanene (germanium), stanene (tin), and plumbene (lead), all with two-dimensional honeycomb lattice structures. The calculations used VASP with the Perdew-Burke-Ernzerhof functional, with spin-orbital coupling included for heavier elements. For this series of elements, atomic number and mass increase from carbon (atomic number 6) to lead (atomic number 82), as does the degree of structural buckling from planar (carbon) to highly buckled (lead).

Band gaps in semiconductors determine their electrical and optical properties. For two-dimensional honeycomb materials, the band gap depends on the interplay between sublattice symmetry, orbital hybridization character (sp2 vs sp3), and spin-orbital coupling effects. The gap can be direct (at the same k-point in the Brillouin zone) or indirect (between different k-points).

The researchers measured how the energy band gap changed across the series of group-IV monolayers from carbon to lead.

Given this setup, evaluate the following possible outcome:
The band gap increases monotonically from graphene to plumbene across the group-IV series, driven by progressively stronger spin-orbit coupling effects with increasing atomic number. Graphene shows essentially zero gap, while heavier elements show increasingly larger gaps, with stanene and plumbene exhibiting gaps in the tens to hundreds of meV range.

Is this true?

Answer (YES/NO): YES